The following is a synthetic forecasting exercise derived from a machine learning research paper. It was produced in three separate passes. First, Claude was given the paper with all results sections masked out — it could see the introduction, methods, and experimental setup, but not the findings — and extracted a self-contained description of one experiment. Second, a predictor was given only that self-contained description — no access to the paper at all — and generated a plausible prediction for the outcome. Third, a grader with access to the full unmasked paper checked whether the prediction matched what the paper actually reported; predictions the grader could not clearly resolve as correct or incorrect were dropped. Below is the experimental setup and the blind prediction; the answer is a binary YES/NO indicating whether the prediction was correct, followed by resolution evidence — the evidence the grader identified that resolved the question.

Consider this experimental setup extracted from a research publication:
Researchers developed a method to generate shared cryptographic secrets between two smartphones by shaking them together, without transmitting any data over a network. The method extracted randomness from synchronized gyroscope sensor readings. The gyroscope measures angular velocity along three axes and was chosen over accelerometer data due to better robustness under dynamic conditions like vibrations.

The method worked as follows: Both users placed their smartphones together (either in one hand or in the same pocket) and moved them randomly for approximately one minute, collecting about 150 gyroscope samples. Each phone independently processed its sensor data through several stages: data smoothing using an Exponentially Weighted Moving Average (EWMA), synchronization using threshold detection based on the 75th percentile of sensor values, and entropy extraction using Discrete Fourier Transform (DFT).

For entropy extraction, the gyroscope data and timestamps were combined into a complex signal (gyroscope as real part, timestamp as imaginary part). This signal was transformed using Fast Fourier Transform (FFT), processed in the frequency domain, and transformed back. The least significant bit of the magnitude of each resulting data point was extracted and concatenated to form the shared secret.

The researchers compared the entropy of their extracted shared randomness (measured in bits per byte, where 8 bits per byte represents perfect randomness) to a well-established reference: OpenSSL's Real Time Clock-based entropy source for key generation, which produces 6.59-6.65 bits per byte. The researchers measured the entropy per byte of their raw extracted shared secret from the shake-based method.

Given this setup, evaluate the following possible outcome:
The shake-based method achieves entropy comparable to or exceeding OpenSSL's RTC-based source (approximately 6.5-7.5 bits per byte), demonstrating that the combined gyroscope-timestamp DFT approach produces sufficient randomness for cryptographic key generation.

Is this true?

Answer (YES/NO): NO